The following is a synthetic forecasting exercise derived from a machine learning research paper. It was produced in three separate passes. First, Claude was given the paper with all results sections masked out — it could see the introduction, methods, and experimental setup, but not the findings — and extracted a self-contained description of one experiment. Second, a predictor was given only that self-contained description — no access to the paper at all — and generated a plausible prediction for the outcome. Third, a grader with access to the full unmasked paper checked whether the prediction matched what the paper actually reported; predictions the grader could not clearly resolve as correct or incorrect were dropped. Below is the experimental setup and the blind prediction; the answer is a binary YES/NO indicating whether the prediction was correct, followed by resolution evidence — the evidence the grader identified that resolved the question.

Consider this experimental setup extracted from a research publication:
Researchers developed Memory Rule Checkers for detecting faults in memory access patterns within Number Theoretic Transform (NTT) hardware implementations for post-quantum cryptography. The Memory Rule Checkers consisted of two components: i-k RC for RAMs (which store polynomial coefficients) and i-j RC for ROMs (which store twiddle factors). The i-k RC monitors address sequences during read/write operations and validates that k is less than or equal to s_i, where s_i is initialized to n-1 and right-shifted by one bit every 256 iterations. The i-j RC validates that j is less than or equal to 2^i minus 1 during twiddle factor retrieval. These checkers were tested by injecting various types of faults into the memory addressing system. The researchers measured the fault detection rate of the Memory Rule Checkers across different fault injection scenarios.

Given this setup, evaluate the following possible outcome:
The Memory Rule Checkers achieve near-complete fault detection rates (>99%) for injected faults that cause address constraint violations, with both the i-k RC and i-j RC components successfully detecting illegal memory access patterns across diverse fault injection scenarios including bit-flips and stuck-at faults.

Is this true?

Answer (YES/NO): NO